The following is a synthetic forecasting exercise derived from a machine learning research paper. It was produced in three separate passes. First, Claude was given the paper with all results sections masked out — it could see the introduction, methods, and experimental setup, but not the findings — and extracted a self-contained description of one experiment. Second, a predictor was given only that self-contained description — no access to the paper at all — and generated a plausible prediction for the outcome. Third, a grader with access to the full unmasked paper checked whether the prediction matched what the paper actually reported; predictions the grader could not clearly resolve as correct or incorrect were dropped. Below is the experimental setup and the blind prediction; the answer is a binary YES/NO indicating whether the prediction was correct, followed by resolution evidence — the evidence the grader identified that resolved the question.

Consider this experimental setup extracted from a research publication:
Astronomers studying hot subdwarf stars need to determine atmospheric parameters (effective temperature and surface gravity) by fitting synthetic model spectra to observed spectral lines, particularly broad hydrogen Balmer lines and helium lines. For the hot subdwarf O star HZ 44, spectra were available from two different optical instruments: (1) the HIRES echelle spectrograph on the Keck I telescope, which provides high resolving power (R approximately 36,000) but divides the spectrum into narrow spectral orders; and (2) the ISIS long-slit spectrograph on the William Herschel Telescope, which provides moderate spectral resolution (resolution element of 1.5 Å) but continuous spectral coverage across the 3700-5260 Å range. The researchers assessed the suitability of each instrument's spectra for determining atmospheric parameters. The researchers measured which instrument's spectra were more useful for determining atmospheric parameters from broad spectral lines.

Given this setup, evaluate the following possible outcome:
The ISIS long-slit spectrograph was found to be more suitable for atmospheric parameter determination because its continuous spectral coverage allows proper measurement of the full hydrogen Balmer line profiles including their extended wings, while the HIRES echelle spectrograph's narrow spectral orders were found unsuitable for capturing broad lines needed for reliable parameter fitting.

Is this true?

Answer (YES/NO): YES